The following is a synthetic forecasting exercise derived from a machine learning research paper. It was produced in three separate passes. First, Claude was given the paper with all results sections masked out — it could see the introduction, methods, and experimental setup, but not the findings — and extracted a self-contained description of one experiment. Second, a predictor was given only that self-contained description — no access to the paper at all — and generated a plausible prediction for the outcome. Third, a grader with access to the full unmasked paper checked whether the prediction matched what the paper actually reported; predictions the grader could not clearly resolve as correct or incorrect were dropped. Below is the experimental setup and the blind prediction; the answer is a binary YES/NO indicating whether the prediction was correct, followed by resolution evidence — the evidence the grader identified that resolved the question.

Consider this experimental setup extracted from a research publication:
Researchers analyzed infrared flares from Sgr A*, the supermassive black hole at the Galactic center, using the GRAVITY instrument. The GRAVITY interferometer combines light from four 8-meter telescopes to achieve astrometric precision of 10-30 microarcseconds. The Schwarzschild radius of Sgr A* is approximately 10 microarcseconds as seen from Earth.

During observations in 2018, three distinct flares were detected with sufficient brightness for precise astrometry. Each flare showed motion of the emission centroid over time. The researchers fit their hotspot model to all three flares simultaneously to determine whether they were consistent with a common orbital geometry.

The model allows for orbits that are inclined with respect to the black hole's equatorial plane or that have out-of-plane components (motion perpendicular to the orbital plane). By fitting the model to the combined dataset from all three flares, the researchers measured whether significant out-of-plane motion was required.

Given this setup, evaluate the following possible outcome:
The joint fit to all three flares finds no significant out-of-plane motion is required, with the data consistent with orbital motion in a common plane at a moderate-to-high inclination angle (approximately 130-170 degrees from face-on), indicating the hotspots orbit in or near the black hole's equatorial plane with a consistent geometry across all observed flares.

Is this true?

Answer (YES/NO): YES